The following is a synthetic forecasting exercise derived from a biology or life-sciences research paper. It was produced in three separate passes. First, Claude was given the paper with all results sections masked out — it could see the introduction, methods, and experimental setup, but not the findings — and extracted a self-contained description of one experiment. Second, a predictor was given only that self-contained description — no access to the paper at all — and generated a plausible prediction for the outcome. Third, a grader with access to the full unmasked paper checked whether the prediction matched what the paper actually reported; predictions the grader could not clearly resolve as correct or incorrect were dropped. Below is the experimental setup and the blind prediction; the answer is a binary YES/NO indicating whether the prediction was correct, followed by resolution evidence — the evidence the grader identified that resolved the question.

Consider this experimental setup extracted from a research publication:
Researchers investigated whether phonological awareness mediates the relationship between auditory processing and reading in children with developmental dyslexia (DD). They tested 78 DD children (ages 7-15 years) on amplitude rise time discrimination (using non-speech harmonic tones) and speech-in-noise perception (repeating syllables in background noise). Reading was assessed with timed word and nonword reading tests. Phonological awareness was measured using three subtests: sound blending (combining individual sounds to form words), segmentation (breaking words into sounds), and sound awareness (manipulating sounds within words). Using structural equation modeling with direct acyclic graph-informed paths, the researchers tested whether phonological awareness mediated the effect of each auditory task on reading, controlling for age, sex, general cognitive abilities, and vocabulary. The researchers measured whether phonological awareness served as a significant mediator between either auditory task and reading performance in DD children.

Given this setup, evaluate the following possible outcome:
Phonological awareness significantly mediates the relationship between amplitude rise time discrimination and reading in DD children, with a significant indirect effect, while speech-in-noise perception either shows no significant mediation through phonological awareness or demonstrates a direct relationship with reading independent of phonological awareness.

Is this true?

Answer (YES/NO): NO